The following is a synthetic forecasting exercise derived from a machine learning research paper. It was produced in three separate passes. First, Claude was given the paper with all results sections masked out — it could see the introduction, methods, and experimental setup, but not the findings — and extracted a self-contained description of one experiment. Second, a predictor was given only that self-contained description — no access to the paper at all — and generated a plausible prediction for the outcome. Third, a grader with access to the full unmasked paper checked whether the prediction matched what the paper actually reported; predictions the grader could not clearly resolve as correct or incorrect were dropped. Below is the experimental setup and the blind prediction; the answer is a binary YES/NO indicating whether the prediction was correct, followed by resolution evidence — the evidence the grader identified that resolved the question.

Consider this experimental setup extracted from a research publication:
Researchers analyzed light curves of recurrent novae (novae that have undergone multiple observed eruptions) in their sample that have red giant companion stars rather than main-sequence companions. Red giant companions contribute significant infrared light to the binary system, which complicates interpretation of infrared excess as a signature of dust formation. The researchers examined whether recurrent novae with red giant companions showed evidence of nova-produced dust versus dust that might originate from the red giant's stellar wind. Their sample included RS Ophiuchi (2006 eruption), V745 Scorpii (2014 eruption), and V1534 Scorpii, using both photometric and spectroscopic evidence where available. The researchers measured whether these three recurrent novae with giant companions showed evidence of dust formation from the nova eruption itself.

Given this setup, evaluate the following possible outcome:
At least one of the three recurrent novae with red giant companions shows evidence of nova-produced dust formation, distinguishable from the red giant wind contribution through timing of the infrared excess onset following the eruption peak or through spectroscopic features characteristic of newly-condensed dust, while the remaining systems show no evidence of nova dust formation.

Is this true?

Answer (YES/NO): YES